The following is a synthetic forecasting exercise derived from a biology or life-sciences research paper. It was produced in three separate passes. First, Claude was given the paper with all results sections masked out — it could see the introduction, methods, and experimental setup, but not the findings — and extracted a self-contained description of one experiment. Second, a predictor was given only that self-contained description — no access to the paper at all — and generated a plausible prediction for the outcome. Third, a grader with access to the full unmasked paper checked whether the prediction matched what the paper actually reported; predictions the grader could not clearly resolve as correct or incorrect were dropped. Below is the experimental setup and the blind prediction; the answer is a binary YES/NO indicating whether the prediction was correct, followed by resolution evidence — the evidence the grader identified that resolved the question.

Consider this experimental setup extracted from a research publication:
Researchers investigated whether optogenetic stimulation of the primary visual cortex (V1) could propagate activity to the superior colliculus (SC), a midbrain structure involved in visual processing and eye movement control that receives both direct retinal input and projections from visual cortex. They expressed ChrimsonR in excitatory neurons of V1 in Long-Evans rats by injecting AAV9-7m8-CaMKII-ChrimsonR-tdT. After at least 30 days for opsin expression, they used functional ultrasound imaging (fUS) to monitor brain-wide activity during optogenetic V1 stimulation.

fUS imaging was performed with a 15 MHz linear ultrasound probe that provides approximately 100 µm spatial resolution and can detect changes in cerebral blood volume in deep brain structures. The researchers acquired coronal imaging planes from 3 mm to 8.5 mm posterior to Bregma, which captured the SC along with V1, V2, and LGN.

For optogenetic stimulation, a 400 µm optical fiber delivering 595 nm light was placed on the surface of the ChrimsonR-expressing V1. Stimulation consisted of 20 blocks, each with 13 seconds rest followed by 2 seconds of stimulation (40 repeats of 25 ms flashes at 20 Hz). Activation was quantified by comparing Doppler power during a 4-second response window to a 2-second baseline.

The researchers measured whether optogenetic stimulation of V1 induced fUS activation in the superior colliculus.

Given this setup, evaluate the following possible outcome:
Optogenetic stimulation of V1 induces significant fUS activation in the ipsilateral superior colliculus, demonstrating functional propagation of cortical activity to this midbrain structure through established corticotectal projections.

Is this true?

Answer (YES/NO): NO